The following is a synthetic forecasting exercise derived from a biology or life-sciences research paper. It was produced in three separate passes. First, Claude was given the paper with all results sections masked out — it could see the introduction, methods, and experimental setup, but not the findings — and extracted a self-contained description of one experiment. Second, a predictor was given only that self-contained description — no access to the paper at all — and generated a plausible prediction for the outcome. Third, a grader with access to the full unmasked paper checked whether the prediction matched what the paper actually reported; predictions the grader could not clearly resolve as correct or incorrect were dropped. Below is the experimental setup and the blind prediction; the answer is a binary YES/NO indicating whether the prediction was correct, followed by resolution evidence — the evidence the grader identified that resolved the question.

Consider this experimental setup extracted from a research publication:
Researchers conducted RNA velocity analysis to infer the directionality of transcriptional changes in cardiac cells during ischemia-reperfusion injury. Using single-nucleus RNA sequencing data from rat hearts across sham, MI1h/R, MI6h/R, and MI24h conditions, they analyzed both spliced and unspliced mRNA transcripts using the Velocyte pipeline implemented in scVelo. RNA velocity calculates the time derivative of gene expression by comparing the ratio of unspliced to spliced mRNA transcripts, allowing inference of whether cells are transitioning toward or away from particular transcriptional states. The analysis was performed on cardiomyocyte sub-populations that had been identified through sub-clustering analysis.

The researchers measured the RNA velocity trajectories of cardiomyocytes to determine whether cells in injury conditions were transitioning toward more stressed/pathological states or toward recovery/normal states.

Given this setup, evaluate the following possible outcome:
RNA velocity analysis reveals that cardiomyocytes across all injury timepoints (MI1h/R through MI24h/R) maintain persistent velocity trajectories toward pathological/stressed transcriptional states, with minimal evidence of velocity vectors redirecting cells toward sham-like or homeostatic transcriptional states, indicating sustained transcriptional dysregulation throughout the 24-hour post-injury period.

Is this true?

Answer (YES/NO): NO